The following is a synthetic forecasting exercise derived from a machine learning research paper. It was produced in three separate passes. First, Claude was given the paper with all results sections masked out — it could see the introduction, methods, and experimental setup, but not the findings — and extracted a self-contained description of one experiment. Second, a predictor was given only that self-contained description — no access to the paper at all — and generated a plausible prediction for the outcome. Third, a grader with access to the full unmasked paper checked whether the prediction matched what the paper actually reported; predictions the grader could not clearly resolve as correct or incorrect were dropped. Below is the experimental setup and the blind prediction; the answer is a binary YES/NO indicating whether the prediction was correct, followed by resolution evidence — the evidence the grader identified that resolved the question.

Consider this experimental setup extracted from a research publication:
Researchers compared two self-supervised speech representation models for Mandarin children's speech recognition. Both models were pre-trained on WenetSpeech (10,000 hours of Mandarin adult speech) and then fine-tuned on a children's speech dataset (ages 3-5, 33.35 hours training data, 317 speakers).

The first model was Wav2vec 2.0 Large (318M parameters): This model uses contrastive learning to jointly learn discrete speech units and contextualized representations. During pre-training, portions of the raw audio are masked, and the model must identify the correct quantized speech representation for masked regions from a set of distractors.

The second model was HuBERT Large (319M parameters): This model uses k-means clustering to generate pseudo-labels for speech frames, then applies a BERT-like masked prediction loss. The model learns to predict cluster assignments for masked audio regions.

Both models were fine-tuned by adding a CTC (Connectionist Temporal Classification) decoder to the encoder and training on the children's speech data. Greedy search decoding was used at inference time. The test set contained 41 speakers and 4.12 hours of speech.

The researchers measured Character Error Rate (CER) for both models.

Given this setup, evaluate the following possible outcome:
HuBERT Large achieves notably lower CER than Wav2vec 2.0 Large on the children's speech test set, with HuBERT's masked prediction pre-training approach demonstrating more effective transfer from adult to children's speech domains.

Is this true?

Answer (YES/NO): YES